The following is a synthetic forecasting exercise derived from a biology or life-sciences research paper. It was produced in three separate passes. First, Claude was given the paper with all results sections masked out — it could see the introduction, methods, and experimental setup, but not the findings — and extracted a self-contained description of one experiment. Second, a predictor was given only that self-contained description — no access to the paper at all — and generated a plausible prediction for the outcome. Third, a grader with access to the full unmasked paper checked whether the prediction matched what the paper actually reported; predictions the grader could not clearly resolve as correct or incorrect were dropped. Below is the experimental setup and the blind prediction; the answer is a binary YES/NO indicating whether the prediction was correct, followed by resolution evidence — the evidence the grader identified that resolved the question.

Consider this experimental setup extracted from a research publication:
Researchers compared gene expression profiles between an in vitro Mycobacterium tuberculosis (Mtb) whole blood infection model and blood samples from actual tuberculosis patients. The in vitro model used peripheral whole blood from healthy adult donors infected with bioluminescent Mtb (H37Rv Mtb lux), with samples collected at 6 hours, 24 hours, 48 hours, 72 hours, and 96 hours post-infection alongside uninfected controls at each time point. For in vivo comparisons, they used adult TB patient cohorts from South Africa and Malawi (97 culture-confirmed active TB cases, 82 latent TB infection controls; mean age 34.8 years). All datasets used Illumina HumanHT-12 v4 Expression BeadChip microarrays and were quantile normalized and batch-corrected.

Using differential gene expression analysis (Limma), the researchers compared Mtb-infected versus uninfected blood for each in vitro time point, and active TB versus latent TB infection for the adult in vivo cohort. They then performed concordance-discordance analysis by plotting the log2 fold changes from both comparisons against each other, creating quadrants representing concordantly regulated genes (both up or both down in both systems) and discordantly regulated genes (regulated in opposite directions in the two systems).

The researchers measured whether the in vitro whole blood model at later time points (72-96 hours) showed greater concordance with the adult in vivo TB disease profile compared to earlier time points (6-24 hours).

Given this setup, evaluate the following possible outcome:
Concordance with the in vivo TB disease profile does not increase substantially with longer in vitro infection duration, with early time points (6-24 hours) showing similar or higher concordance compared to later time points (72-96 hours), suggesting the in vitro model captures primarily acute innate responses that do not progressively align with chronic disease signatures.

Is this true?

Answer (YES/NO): YES